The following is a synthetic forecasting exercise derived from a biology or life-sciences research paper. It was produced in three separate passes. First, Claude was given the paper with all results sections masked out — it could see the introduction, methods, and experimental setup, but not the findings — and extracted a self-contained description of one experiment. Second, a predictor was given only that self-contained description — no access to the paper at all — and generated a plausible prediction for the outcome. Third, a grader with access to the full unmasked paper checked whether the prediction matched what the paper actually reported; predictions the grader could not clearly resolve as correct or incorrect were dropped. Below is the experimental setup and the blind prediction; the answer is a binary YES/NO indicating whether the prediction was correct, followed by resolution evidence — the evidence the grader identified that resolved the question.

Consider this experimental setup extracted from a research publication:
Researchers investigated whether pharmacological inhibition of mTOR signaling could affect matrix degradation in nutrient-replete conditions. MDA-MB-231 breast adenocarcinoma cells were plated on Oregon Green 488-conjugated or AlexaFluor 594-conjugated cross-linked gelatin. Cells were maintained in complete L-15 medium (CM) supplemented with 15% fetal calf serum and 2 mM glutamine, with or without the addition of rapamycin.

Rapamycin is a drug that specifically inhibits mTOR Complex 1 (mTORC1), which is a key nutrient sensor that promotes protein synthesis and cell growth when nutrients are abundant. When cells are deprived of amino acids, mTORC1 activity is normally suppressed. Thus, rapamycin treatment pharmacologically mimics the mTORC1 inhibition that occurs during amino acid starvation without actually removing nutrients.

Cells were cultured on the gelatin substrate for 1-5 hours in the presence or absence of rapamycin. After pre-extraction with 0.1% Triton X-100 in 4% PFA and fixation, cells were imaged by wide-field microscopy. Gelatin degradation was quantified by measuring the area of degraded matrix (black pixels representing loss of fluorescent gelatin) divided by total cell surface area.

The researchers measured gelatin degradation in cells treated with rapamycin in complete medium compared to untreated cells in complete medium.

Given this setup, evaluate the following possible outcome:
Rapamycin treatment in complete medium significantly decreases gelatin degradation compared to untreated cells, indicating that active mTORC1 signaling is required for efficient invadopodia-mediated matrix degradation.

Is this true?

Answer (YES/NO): NO